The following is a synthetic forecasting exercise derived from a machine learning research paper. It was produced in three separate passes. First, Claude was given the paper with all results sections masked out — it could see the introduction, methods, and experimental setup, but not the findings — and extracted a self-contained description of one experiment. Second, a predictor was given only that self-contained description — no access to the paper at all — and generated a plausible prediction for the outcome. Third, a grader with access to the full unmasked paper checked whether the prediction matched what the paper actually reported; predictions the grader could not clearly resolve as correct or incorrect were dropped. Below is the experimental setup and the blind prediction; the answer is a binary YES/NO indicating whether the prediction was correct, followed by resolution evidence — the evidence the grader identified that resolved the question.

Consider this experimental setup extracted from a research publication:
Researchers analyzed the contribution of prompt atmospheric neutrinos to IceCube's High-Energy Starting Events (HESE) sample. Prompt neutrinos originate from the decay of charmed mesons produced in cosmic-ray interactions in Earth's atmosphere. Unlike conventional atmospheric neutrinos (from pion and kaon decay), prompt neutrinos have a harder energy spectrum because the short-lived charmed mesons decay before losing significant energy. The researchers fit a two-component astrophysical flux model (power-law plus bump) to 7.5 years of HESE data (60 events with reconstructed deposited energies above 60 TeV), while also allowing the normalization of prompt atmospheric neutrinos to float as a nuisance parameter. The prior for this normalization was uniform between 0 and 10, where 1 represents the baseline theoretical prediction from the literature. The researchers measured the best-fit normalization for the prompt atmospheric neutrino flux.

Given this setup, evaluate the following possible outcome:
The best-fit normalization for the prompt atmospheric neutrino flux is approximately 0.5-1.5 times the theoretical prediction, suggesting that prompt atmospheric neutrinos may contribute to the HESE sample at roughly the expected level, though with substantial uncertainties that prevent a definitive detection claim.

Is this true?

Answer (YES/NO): NO